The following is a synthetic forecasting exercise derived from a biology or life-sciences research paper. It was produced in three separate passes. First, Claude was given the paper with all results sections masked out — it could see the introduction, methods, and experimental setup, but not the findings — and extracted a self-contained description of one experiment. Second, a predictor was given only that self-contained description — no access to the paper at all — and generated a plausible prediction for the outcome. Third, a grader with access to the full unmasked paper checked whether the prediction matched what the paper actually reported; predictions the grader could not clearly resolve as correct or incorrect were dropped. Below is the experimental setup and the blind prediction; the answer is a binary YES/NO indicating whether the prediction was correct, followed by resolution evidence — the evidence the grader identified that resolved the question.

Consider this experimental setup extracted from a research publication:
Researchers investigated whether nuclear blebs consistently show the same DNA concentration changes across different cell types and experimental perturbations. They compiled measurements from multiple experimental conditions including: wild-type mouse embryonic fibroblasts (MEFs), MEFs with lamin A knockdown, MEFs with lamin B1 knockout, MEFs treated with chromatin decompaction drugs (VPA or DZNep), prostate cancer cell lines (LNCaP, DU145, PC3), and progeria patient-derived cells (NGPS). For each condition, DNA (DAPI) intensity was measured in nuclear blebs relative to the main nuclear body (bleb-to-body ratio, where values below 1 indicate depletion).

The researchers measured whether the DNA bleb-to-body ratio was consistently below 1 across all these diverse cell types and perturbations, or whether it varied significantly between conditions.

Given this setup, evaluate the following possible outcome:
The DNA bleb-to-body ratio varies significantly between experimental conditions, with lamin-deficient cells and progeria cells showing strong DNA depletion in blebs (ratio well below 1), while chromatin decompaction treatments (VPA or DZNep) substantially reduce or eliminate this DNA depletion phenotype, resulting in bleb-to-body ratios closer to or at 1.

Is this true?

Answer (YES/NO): NO